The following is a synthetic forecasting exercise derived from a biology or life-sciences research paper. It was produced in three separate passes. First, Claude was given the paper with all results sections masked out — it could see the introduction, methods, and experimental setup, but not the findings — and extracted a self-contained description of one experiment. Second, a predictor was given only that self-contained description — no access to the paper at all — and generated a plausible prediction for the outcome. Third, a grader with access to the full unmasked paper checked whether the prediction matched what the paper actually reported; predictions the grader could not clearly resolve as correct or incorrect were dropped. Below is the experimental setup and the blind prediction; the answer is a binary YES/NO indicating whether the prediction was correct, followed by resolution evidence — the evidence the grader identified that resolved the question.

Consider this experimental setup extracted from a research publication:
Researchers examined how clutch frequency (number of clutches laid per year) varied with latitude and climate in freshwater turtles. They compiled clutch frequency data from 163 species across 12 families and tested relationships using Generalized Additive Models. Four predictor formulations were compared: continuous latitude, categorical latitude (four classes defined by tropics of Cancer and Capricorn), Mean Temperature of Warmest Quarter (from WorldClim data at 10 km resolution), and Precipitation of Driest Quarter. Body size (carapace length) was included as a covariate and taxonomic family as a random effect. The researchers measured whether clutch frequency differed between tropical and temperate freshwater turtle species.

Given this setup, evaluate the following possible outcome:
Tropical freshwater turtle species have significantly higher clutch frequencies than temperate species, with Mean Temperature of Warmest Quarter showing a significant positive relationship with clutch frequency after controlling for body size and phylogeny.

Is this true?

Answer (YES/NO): NO